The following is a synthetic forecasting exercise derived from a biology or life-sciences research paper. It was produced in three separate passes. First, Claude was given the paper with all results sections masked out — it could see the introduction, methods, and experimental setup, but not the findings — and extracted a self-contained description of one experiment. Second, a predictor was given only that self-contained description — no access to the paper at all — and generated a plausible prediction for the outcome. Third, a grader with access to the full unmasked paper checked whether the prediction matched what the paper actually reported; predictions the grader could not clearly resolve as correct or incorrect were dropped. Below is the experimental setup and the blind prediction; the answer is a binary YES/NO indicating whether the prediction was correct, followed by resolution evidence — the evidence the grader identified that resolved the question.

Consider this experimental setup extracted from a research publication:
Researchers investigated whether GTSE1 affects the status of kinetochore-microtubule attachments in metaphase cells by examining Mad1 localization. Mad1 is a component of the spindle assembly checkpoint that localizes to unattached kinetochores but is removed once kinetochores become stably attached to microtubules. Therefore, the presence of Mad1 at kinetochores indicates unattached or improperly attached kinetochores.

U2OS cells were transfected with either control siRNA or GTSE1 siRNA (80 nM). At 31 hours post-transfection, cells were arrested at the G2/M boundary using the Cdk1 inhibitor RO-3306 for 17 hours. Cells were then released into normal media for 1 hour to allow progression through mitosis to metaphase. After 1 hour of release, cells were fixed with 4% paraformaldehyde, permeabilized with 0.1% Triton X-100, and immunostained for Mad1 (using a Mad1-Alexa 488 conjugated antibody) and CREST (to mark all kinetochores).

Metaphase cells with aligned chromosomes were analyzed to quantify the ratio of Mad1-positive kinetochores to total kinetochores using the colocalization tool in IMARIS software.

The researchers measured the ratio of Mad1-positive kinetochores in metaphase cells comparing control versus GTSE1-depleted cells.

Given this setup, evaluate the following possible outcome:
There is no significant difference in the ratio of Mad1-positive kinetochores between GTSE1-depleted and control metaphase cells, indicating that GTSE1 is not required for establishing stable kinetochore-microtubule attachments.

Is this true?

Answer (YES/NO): NO